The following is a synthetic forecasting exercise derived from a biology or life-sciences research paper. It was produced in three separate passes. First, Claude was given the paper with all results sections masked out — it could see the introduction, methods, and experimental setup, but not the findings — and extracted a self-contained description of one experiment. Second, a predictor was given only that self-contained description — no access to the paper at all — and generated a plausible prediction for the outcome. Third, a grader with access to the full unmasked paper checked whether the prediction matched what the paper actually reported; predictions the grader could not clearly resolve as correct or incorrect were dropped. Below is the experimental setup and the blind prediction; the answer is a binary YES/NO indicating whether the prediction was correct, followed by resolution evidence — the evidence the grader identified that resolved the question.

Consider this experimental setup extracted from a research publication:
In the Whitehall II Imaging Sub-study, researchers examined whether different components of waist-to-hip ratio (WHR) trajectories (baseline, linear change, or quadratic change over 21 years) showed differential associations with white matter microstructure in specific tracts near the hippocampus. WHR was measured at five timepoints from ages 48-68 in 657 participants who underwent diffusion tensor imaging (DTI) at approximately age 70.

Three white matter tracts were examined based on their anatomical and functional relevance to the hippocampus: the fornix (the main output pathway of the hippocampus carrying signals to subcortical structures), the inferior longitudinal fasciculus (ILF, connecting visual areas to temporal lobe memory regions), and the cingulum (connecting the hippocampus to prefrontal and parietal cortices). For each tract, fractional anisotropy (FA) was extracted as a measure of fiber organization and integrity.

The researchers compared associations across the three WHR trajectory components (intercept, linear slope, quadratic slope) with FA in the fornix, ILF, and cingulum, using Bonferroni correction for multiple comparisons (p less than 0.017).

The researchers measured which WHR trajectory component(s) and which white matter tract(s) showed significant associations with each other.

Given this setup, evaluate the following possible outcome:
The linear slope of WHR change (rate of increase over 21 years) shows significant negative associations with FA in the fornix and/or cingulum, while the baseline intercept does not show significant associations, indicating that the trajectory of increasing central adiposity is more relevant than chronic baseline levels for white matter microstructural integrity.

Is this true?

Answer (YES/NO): NO